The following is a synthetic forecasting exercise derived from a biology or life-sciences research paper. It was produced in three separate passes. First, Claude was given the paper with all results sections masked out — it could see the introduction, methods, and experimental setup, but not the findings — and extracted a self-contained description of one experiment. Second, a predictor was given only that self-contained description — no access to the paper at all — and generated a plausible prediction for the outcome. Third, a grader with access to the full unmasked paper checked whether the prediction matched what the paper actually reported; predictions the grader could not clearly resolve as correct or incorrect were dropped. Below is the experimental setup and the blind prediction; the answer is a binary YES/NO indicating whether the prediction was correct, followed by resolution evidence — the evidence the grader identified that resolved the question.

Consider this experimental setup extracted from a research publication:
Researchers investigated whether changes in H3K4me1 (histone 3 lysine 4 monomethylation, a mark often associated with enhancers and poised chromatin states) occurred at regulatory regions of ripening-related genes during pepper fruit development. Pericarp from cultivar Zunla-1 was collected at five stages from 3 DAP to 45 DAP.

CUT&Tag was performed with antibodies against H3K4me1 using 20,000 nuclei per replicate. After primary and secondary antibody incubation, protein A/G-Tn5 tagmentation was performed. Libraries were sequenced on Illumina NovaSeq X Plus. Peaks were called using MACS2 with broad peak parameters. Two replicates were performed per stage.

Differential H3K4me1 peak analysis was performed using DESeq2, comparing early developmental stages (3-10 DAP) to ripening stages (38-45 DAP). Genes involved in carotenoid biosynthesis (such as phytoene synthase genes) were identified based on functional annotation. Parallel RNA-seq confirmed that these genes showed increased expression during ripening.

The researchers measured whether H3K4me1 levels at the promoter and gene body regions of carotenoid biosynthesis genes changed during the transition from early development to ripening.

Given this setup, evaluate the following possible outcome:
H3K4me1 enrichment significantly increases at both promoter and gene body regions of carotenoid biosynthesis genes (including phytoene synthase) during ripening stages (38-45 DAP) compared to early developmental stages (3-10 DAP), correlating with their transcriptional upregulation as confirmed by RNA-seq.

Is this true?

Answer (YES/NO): NO